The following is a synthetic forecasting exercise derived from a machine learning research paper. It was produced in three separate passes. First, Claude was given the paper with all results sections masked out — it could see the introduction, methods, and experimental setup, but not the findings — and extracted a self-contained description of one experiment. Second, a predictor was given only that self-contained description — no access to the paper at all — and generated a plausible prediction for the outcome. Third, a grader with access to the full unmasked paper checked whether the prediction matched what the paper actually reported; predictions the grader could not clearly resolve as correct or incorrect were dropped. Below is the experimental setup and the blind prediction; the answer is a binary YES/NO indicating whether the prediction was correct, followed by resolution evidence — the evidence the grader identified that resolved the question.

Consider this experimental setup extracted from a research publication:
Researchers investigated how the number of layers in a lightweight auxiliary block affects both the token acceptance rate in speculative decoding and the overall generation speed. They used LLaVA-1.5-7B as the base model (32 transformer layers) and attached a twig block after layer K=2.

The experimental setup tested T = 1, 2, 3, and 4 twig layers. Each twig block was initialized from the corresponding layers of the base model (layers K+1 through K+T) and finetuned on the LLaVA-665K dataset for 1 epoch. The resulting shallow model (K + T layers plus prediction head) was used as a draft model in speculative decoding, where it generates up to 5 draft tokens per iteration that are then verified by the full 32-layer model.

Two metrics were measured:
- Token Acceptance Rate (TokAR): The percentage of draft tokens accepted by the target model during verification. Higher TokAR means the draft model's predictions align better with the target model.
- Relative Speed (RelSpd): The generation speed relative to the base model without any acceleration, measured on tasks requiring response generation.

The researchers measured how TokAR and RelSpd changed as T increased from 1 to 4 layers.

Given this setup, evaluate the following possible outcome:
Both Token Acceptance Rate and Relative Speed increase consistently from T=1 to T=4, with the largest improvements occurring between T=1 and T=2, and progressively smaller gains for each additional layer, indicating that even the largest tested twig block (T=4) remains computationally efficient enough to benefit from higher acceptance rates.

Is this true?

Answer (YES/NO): NO